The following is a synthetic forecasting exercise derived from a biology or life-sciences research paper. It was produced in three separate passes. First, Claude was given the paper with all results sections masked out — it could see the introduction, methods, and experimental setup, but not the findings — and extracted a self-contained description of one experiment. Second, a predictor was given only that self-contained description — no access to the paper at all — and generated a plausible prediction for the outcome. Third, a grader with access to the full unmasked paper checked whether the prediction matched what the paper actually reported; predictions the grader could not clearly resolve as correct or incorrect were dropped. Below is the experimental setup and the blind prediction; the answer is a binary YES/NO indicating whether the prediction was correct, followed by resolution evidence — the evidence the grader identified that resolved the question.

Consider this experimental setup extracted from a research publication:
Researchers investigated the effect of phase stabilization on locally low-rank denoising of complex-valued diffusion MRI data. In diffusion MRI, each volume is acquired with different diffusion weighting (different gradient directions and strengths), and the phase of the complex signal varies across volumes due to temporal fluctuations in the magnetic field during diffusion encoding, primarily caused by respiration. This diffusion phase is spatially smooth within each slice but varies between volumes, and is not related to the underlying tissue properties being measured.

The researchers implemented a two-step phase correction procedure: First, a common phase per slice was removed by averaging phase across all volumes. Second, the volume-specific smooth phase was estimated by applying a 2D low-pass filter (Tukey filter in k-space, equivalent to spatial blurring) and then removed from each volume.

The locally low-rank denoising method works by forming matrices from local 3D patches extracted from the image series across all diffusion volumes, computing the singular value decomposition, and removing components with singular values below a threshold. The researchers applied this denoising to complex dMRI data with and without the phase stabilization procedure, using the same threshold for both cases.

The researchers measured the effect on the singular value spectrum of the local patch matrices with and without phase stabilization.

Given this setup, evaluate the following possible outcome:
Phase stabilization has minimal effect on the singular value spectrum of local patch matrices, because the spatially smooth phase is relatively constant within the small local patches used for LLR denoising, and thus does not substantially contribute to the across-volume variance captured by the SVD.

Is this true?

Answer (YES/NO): NO